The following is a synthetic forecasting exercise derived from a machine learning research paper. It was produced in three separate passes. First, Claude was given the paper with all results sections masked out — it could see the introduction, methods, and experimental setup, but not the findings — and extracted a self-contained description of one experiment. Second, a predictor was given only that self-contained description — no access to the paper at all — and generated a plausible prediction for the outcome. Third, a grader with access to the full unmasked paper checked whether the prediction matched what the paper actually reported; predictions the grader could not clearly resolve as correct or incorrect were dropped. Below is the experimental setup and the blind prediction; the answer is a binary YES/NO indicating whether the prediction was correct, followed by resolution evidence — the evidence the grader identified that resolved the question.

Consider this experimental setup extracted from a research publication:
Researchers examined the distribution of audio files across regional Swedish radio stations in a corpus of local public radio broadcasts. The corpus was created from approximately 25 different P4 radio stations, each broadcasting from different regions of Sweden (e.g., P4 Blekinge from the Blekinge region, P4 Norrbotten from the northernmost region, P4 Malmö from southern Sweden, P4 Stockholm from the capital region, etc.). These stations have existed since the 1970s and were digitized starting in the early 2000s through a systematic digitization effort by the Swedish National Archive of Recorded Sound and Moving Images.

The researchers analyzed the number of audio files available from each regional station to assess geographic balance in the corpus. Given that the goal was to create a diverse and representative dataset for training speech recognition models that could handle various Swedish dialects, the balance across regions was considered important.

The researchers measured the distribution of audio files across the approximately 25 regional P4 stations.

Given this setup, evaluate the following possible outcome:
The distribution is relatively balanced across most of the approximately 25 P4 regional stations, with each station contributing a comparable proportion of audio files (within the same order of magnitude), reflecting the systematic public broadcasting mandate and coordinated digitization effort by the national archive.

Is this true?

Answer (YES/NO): YES